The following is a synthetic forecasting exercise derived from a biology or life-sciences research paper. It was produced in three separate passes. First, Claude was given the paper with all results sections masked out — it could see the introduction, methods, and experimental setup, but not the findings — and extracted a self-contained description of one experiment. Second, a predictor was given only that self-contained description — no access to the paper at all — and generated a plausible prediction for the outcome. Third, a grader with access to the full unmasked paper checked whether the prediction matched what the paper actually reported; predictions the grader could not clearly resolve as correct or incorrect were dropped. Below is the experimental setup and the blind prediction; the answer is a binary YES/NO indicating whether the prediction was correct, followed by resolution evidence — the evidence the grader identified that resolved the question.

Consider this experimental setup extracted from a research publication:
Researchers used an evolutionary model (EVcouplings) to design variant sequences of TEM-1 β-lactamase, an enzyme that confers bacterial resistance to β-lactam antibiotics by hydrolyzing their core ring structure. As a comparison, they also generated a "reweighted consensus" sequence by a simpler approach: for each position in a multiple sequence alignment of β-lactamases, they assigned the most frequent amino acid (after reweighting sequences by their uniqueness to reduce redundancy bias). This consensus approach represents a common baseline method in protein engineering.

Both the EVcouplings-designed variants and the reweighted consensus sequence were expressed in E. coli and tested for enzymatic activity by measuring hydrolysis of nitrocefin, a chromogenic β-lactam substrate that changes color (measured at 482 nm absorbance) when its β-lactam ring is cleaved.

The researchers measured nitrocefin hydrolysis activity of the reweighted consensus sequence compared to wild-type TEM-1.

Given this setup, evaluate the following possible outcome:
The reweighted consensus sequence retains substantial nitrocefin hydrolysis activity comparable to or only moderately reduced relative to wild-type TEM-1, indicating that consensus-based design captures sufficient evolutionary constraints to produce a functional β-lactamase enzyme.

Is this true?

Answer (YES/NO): NO